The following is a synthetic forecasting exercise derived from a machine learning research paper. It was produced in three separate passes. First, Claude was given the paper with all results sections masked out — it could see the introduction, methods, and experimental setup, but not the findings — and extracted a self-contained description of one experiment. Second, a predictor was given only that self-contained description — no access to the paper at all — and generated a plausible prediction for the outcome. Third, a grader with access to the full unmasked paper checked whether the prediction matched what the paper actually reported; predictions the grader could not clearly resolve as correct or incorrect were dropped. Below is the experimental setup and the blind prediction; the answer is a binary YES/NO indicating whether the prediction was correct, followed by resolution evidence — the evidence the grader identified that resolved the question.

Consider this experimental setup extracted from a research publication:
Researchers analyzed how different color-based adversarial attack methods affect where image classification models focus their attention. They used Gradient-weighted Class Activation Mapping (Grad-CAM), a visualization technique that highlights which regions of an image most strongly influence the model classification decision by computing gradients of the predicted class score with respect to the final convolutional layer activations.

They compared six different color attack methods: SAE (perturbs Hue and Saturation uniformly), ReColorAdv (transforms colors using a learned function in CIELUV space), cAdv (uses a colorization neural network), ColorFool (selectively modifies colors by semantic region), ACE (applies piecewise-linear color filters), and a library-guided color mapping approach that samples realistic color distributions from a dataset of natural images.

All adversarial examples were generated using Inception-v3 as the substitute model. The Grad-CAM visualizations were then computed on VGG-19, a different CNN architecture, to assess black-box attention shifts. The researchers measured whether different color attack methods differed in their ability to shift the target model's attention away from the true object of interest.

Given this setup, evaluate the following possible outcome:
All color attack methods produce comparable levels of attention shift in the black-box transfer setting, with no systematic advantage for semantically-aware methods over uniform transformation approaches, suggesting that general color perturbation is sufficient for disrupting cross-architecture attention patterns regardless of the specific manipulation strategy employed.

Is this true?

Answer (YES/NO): NO